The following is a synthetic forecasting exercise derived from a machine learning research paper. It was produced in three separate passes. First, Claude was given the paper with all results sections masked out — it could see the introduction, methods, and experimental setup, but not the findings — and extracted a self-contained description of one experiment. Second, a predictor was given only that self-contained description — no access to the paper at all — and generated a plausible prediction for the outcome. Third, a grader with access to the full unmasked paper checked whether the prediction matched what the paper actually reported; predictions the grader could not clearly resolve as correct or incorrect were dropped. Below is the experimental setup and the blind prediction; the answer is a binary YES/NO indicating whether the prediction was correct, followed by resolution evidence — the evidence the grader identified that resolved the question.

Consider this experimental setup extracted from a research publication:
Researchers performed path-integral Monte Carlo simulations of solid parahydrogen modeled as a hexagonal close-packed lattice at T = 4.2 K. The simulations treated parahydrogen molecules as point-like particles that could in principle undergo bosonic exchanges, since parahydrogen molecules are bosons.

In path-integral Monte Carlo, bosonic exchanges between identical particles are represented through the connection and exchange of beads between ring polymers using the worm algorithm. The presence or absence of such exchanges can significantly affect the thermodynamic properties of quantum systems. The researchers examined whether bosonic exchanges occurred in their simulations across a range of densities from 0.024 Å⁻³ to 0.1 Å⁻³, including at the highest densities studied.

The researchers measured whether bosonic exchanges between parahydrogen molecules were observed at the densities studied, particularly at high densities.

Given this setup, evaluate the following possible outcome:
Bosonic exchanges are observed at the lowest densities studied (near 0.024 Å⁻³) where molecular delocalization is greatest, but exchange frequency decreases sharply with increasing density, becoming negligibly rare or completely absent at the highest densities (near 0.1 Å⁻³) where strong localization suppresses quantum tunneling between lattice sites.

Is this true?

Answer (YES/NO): NO